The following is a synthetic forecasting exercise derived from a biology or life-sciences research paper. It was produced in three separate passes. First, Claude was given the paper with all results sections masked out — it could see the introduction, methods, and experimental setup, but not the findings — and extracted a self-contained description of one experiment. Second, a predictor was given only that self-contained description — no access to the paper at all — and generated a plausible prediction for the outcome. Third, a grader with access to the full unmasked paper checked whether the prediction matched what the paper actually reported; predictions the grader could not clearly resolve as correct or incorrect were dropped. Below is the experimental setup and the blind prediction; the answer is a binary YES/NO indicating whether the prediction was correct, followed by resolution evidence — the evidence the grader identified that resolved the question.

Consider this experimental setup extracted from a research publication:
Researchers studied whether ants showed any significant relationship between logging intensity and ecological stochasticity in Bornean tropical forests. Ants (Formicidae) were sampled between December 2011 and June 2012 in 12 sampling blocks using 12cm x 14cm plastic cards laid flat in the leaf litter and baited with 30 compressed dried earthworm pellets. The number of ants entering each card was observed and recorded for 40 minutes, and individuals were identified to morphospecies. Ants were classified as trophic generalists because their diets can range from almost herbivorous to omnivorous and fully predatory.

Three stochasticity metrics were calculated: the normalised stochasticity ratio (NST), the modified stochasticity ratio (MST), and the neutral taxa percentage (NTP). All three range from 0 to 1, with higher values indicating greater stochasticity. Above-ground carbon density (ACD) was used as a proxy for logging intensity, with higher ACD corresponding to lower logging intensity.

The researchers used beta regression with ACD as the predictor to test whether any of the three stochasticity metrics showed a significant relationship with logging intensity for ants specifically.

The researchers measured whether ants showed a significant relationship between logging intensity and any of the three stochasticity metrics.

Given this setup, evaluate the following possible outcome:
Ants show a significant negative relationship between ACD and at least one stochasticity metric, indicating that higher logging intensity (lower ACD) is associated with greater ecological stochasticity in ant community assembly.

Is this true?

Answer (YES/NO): NO